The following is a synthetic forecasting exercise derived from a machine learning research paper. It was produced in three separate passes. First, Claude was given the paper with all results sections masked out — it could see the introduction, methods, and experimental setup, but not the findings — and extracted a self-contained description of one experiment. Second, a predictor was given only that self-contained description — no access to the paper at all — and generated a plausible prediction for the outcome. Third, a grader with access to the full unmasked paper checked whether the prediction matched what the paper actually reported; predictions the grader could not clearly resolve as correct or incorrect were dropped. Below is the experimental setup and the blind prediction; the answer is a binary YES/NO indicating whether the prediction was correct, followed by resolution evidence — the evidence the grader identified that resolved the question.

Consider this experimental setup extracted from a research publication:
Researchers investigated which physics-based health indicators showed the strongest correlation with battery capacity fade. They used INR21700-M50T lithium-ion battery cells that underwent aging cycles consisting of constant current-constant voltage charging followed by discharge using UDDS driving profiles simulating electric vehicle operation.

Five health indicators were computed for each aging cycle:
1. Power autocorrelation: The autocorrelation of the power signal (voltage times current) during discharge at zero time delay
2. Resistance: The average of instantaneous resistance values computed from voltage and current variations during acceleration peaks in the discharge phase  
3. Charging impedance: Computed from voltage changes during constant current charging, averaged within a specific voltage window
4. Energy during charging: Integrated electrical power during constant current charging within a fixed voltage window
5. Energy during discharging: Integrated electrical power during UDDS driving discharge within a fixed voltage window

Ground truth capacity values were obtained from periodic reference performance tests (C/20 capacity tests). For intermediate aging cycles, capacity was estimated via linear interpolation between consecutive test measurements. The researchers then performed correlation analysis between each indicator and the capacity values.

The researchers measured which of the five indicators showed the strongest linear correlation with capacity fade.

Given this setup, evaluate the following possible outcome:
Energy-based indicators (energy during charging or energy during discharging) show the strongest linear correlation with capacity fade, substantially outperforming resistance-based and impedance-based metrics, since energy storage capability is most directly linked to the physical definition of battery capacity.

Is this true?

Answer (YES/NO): NO